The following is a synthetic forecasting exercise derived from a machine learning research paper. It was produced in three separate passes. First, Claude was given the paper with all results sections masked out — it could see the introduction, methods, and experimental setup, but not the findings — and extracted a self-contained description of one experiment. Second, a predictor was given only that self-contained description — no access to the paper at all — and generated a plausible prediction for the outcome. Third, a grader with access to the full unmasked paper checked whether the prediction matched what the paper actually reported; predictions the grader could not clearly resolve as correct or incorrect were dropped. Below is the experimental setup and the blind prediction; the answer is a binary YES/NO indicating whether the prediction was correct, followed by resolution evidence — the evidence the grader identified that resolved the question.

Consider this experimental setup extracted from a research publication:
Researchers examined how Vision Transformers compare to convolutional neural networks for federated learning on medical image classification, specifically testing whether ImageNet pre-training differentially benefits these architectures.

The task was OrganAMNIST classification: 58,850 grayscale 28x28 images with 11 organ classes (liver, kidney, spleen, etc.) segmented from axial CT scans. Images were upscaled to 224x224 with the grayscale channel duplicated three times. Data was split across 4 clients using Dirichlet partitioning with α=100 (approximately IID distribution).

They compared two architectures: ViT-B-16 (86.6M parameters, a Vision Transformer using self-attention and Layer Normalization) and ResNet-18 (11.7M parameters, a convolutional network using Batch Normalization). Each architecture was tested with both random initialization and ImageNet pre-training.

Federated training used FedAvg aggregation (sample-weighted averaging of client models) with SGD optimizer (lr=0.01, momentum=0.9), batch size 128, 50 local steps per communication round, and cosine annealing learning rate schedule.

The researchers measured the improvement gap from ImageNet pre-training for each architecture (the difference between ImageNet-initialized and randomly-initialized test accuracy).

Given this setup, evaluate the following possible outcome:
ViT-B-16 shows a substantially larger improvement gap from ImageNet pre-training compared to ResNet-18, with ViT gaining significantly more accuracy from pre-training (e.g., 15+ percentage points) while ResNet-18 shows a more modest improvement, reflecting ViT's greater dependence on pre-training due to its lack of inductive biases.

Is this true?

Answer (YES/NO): NO